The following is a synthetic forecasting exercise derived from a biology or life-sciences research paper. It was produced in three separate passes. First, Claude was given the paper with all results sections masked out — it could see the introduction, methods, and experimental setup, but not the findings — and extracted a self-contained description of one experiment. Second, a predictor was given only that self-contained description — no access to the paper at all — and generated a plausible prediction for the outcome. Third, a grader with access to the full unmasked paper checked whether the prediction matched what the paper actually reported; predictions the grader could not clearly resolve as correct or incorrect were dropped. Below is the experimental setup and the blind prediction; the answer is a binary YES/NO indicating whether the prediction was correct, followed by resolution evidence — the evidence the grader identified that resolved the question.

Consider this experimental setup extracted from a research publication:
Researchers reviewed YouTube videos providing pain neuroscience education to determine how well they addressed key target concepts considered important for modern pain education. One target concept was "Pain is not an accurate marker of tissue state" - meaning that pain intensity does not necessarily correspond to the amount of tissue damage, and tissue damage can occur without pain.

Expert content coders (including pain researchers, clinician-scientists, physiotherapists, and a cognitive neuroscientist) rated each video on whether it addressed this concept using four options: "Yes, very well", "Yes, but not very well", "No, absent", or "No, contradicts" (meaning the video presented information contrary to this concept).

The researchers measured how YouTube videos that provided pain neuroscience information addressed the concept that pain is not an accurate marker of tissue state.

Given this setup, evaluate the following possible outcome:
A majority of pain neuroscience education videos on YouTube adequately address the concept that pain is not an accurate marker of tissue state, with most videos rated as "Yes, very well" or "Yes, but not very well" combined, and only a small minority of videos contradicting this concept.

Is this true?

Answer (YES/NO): NO